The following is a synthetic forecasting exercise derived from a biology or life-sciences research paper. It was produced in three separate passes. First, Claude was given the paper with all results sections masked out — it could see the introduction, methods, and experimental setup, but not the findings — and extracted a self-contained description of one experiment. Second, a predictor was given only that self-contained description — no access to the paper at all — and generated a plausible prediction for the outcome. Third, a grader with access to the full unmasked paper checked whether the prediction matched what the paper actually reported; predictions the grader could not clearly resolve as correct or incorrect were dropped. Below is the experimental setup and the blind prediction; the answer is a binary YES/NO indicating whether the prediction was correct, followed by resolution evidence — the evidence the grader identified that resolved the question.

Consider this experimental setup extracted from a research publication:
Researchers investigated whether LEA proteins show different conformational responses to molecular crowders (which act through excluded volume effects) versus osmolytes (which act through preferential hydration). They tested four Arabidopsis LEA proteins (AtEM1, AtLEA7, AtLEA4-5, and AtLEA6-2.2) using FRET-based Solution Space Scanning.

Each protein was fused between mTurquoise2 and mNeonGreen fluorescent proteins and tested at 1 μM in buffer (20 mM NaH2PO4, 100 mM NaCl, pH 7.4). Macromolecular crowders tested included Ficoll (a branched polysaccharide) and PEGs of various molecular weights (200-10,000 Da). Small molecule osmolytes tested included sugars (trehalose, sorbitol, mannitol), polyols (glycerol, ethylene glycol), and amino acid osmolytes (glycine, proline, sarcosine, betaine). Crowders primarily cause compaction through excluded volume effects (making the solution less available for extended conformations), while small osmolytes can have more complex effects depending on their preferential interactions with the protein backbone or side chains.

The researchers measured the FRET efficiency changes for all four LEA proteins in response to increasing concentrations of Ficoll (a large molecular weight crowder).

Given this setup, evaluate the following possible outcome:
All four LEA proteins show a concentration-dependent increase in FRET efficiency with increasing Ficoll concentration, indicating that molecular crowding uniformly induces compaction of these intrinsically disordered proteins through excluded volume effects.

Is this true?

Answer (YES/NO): NO